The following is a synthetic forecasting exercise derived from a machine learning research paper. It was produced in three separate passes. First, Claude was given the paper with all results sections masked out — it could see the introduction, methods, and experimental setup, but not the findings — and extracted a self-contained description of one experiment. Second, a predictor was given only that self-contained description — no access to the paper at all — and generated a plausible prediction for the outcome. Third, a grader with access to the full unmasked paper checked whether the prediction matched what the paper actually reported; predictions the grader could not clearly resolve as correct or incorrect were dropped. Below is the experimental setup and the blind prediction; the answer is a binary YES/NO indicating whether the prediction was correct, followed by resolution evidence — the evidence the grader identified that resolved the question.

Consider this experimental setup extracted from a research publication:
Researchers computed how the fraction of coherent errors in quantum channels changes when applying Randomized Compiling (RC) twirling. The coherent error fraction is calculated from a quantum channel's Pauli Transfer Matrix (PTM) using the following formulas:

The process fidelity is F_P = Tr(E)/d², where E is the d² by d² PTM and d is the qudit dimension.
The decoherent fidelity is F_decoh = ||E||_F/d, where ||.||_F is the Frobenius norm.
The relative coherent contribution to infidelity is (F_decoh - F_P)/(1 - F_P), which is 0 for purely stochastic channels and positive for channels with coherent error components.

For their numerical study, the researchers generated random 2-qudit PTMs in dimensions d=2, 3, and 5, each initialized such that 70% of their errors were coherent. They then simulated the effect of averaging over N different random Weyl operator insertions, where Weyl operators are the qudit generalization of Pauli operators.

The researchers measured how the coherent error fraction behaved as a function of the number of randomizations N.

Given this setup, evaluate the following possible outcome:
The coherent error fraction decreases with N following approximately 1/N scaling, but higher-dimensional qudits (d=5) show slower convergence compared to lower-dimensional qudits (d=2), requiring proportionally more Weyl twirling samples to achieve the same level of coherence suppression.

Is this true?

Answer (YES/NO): NO